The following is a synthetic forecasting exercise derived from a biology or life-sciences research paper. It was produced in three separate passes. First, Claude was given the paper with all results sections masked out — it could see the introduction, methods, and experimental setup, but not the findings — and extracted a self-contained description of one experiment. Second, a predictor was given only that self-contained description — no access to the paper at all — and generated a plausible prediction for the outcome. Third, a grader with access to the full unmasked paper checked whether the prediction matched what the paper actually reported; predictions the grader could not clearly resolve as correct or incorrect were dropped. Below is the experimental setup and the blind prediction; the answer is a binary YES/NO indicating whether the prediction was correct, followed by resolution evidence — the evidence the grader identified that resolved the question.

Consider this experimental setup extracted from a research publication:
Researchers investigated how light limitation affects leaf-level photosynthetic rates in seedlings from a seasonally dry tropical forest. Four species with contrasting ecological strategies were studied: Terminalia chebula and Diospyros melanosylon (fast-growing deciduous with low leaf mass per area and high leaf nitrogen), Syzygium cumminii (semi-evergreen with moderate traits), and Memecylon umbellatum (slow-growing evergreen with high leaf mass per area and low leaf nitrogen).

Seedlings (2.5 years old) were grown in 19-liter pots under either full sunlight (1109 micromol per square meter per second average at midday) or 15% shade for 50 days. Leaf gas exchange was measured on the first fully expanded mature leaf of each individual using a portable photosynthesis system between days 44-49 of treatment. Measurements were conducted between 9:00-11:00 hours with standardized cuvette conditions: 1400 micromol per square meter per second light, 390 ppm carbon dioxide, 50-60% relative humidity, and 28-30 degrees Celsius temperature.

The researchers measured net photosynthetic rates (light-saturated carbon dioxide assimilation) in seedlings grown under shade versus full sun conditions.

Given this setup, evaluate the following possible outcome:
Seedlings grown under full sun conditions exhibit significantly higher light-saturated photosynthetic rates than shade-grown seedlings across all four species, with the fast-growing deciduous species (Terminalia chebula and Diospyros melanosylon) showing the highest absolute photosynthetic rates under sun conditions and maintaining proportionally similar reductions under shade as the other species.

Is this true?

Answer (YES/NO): NO